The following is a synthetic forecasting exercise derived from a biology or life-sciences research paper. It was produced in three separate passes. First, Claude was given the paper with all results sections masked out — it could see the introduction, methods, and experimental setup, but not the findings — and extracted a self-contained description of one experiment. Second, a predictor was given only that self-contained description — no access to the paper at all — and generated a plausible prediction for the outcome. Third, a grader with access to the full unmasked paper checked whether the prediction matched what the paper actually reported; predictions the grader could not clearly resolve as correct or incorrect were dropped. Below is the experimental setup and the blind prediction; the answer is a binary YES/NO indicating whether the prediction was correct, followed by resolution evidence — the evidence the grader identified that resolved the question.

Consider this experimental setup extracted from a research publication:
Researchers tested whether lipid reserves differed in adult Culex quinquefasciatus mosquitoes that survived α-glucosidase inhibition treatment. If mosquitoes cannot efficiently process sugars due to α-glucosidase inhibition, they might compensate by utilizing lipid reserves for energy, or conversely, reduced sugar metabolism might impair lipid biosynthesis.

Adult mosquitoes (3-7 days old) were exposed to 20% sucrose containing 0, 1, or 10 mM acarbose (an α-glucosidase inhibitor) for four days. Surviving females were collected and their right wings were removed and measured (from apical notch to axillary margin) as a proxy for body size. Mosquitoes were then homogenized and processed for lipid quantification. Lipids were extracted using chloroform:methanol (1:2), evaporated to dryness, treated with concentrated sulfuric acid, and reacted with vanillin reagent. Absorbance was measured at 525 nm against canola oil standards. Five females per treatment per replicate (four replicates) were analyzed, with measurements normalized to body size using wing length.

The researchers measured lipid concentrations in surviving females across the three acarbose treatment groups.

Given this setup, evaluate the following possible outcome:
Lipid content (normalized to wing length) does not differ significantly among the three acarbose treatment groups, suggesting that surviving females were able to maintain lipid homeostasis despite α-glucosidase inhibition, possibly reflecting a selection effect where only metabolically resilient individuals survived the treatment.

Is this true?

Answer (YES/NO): NO